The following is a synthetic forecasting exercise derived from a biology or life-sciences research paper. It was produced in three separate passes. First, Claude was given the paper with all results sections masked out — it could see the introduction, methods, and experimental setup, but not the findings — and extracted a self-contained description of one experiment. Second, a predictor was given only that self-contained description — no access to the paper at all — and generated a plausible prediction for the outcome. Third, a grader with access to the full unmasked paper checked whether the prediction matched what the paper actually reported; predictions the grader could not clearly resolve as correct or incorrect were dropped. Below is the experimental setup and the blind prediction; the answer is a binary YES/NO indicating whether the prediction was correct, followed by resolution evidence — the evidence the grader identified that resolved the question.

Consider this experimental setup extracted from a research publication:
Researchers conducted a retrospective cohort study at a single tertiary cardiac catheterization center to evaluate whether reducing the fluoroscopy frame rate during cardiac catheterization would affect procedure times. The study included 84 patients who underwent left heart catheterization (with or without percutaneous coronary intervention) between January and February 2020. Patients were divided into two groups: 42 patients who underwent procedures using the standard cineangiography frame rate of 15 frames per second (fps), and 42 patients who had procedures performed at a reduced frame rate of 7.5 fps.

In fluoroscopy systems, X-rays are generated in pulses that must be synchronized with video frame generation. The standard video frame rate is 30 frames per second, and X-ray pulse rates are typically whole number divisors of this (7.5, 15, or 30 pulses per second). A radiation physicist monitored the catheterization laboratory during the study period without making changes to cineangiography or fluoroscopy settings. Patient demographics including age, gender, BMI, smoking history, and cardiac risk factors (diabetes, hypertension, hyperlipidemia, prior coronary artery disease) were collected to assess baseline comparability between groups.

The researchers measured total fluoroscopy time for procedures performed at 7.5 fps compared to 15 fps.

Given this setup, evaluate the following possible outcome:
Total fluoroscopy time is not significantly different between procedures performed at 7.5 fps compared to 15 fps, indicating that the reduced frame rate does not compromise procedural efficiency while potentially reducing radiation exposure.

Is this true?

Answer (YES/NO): YES